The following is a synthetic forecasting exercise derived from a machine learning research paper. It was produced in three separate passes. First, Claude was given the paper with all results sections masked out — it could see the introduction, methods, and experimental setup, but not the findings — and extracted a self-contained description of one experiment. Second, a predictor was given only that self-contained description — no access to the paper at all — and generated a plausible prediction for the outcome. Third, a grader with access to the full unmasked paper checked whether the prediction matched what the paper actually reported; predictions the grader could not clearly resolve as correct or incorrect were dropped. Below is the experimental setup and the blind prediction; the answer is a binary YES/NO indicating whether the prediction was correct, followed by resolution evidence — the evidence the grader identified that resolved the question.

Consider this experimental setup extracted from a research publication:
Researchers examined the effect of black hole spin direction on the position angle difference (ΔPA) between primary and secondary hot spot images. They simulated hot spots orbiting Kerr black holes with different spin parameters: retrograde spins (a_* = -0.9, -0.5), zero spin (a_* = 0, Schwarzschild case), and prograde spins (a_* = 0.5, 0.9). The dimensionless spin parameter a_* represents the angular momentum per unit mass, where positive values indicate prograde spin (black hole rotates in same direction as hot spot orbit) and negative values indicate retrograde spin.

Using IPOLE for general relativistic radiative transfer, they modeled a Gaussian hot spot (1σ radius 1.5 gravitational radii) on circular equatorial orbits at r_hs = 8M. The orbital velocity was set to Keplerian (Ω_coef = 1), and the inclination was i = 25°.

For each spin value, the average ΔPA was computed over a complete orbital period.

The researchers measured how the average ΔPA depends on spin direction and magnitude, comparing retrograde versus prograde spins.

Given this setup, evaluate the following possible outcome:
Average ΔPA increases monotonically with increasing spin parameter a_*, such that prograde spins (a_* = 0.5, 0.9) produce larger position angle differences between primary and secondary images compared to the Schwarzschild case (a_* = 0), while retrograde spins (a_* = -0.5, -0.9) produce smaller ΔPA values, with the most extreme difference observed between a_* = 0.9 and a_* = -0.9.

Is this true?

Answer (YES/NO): YES